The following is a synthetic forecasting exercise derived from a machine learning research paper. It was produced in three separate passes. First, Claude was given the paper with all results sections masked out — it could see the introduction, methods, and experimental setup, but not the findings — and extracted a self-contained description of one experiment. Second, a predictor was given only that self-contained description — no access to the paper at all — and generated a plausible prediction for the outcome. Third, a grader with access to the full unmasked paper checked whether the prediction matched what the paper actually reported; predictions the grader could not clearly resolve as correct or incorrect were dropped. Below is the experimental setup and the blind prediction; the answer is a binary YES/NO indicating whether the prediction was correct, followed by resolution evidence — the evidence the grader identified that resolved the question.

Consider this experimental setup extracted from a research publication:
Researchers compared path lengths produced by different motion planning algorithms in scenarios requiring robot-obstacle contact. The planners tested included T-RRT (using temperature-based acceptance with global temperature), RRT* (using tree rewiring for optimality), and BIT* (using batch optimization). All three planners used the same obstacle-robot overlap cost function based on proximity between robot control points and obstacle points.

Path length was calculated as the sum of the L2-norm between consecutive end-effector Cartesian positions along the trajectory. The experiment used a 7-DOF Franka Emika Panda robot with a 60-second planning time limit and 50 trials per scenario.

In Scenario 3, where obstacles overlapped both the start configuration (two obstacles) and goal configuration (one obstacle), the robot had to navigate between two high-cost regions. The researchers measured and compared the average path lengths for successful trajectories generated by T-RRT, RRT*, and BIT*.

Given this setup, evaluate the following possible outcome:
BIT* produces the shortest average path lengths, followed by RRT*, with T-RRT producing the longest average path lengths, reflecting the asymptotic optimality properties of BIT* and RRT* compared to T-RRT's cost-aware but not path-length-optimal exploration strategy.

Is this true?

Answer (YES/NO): NO